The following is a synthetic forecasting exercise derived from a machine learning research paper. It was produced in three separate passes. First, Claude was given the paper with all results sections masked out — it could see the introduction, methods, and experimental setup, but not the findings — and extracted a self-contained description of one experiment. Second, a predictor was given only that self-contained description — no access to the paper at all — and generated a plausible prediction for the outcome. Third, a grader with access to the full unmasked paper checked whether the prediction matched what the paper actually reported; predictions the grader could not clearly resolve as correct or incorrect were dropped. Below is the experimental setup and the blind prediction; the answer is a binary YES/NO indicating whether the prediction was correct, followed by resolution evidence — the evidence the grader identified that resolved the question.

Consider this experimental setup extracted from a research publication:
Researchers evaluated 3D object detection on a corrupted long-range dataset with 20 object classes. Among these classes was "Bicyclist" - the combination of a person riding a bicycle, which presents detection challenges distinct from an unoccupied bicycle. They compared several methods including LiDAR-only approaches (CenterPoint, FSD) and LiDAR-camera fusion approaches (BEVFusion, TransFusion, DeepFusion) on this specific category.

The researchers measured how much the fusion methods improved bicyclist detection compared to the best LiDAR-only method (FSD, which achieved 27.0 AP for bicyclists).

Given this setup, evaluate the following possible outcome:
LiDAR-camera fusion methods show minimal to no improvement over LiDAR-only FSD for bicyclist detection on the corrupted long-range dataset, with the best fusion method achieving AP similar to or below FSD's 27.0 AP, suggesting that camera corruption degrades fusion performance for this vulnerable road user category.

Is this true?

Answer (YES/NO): NO